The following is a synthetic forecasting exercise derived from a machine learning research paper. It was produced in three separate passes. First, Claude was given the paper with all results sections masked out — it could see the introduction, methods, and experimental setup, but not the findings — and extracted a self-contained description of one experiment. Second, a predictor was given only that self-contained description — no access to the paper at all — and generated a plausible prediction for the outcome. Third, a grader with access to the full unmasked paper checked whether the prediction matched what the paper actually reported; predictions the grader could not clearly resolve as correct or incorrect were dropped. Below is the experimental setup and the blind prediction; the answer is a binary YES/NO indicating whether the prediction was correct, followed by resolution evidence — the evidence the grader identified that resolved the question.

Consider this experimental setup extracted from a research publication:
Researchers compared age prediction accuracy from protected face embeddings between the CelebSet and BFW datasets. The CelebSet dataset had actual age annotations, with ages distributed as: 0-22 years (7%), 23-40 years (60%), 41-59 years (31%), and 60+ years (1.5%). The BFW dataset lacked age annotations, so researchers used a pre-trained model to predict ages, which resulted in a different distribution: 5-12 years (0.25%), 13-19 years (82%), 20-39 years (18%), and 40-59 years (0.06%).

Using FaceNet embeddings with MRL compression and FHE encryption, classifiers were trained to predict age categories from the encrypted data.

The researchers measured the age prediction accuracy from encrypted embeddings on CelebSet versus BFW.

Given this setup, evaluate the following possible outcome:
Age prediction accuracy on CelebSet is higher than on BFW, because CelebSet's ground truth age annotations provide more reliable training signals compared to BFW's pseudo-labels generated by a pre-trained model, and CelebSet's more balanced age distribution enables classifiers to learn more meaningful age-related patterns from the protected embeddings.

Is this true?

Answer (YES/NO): NO